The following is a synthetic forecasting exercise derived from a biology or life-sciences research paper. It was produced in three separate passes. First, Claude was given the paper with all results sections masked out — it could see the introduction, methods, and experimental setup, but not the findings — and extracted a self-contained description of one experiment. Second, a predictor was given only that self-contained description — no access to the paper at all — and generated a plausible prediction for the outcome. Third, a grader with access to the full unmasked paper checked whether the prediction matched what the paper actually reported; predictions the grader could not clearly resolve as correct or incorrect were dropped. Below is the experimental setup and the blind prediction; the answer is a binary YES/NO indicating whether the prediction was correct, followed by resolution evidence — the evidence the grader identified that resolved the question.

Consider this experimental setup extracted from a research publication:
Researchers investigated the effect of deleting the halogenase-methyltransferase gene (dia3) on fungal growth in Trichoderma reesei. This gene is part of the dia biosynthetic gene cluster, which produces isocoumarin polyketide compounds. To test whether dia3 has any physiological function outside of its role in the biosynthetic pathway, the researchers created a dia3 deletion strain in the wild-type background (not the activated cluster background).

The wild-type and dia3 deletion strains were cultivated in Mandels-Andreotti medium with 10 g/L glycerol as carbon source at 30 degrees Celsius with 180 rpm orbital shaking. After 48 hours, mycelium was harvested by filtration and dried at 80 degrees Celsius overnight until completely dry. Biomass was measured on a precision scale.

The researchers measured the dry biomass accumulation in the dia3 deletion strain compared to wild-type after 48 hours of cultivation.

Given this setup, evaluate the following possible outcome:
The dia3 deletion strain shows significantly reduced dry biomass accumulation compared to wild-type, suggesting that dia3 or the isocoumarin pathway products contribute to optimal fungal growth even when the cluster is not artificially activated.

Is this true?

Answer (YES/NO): NO